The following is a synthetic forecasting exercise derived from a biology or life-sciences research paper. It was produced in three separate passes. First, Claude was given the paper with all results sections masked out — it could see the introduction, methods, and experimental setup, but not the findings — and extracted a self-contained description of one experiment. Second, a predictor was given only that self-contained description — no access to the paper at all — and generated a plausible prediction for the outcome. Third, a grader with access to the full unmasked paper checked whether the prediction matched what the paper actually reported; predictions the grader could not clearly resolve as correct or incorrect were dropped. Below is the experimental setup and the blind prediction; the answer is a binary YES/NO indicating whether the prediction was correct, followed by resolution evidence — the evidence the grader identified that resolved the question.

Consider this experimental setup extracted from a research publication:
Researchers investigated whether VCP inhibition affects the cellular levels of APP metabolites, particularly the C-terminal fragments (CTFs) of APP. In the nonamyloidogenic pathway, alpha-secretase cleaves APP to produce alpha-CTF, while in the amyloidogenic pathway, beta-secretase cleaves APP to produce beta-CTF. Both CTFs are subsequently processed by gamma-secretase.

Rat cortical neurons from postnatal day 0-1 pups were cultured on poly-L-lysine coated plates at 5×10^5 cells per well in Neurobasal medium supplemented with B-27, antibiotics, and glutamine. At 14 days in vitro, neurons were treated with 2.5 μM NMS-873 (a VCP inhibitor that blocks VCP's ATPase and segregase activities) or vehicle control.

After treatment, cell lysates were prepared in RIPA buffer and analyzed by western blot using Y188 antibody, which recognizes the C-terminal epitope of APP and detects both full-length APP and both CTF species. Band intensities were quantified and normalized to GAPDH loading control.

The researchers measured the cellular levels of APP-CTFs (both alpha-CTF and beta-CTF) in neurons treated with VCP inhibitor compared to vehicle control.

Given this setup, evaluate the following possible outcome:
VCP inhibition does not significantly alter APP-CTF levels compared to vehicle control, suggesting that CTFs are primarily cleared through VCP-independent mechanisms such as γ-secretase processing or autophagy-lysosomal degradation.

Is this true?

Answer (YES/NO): NO